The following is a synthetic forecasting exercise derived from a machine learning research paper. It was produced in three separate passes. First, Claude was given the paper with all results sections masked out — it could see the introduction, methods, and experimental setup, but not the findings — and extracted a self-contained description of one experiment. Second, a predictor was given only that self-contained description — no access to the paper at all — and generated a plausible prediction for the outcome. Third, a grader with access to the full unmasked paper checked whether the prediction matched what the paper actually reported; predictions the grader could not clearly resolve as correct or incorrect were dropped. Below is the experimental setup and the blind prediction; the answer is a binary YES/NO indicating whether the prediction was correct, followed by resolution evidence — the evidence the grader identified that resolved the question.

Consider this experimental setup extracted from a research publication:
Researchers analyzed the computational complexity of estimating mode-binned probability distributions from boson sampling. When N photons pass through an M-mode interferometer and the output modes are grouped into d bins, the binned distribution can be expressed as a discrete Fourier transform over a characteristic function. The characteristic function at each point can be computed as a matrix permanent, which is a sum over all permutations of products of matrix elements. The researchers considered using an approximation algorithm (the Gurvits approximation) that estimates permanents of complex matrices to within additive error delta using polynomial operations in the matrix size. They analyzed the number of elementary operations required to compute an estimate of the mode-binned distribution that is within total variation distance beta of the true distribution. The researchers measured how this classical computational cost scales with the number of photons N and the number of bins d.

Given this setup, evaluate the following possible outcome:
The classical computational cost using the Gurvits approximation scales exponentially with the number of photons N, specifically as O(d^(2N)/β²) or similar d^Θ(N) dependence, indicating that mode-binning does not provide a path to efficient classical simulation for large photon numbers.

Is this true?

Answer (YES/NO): NO